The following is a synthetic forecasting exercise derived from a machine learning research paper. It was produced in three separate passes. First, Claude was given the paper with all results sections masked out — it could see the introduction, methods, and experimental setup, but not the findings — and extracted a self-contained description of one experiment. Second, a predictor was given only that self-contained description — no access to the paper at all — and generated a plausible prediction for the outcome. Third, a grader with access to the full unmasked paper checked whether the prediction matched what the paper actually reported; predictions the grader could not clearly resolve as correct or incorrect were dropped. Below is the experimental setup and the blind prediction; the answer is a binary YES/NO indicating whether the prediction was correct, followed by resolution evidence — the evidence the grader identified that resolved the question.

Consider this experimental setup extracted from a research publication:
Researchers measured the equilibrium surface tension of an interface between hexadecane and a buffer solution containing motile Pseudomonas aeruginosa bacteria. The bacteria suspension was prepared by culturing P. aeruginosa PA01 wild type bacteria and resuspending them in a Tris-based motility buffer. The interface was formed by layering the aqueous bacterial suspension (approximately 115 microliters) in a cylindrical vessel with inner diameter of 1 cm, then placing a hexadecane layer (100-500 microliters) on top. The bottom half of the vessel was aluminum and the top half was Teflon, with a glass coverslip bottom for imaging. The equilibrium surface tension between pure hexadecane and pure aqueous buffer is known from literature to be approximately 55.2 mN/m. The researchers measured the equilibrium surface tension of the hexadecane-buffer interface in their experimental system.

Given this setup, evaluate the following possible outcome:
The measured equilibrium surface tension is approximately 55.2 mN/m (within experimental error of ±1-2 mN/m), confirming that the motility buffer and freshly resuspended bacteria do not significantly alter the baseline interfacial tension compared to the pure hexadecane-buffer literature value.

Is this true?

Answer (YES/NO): NO